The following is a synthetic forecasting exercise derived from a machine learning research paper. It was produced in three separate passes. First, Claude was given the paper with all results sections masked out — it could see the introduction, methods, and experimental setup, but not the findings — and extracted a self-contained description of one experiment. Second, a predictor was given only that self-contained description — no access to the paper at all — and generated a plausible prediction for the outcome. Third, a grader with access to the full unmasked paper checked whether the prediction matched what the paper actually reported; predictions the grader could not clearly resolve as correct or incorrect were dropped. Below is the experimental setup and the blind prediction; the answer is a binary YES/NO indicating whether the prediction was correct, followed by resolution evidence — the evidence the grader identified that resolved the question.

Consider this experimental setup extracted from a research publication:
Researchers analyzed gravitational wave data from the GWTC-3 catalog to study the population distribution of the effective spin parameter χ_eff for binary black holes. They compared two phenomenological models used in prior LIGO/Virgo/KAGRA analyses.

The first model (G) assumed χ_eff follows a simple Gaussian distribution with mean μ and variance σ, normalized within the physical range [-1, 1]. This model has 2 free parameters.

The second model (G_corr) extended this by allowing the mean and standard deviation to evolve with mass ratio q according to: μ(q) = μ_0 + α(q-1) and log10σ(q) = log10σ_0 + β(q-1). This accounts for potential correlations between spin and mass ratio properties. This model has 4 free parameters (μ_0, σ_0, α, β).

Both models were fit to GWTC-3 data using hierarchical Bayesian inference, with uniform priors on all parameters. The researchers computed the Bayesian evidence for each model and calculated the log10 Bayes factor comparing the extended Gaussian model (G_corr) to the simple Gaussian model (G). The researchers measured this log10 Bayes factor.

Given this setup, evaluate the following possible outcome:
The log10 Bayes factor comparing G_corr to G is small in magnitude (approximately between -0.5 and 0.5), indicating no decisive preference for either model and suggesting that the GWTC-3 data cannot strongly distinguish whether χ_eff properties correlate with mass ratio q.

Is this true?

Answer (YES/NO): NO